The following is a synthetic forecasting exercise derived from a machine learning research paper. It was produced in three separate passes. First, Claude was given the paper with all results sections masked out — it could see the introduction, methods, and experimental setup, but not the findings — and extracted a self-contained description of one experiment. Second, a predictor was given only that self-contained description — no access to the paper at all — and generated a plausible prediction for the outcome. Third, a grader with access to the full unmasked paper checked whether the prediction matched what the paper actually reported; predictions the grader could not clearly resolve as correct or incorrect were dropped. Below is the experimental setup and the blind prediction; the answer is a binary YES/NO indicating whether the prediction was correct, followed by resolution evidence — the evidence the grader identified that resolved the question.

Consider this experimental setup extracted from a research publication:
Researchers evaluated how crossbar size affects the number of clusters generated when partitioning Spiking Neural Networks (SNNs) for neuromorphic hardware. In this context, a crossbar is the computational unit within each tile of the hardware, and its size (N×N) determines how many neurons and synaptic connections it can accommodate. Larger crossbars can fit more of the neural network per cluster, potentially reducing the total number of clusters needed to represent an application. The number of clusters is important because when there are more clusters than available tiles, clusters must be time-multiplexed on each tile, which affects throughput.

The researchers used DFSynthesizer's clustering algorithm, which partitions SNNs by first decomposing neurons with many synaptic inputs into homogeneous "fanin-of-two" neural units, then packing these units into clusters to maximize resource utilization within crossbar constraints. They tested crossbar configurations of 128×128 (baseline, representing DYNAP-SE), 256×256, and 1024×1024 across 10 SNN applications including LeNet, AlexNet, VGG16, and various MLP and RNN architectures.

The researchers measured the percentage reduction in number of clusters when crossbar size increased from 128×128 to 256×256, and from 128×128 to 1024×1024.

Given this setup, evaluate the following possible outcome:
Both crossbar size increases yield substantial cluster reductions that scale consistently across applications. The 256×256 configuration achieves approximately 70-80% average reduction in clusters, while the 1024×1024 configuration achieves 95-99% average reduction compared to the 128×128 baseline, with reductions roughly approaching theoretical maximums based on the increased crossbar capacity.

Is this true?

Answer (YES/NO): NO